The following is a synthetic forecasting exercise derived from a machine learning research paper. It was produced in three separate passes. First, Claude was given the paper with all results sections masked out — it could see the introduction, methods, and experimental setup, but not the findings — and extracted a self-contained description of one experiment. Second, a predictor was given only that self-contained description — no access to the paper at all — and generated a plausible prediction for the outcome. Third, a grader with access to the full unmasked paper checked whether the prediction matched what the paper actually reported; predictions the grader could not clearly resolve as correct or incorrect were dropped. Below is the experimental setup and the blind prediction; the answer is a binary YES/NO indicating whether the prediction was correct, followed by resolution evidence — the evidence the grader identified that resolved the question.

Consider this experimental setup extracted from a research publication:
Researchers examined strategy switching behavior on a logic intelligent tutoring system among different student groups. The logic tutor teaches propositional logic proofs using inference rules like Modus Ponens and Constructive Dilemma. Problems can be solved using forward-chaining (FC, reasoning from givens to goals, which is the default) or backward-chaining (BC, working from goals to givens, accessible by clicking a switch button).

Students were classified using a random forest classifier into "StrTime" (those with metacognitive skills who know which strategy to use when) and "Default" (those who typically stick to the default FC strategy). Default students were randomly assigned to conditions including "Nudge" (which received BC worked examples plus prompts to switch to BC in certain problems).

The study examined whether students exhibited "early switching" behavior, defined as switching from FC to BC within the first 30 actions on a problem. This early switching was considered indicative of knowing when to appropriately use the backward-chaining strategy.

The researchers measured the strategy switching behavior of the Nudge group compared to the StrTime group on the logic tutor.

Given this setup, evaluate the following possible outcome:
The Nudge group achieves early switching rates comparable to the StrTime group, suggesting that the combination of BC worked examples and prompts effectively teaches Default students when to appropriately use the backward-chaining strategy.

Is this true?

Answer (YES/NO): YES